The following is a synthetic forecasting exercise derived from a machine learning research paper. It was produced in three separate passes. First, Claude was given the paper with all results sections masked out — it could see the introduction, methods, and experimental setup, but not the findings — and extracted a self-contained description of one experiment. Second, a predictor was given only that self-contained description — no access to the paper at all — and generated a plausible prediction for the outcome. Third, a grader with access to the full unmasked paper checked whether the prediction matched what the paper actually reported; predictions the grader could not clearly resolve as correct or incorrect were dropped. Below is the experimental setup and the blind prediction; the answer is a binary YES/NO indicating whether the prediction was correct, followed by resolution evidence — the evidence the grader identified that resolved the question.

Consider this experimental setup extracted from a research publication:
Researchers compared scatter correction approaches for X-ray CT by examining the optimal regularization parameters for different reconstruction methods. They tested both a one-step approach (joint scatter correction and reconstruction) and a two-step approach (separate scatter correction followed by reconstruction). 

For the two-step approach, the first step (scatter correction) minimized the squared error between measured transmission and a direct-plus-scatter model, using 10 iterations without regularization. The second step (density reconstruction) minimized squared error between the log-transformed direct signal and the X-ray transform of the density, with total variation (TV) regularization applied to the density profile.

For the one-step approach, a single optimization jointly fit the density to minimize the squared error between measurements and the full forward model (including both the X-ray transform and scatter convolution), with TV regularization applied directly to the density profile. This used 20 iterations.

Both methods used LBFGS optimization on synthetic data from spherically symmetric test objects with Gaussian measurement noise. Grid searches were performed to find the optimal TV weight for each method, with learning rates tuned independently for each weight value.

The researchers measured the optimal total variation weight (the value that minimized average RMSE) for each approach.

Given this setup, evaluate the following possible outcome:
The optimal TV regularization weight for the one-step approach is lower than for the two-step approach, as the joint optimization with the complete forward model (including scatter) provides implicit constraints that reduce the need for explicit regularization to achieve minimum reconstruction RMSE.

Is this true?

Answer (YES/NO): NO